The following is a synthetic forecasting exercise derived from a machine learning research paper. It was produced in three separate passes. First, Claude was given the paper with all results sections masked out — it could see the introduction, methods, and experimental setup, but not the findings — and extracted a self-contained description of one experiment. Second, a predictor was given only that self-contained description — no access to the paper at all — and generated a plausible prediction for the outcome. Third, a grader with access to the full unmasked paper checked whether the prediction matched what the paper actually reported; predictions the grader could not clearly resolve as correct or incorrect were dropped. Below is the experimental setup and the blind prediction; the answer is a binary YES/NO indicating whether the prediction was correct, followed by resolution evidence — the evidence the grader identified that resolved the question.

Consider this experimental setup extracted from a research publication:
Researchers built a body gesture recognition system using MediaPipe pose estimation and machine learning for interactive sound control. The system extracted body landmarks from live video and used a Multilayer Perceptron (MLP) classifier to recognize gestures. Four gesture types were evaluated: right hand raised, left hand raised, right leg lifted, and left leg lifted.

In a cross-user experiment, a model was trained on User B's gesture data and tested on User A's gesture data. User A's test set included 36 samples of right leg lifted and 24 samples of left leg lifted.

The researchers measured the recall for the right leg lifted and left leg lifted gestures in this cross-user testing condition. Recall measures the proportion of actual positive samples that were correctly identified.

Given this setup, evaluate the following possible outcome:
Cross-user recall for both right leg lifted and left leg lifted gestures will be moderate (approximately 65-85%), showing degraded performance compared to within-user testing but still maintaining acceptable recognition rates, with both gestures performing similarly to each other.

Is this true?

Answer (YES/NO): NO